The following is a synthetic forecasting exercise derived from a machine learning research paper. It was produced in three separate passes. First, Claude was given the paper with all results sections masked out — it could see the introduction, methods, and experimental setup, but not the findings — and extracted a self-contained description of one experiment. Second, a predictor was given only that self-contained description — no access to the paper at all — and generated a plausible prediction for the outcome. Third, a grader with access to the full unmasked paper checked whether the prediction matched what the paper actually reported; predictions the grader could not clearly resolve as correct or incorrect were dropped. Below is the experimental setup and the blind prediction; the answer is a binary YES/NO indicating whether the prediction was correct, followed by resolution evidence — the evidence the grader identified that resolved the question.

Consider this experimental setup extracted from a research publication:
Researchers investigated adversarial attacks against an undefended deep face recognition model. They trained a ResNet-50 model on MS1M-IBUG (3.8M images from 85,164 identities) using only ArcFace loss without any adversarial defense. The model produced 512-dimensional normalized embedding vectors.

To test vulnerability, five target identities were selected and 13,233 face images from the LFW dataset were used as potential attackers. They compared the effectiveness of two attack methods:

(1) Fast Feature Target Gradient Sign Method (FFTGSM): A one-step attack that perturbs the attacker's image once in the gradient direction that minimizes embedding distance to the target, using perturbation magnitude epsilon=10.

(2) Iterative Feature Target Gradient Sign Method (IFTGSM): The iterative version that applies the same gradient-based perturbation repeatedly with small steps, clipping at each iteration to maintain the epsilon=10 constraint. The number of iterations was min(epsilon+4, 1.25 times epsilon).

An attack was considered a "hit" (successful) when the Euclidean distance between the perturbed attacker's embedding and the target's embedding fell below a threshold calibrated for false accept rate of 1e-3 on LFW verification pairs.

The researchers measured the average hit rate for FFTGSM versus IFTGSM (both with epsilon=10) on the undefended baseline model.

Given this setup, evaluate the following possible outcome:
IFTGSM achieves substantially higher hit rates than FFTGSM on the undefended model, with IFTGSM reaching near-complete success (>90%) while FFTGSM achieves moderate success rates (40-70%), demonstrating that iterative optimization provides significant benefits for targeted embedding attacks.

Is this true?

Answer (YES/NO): NO